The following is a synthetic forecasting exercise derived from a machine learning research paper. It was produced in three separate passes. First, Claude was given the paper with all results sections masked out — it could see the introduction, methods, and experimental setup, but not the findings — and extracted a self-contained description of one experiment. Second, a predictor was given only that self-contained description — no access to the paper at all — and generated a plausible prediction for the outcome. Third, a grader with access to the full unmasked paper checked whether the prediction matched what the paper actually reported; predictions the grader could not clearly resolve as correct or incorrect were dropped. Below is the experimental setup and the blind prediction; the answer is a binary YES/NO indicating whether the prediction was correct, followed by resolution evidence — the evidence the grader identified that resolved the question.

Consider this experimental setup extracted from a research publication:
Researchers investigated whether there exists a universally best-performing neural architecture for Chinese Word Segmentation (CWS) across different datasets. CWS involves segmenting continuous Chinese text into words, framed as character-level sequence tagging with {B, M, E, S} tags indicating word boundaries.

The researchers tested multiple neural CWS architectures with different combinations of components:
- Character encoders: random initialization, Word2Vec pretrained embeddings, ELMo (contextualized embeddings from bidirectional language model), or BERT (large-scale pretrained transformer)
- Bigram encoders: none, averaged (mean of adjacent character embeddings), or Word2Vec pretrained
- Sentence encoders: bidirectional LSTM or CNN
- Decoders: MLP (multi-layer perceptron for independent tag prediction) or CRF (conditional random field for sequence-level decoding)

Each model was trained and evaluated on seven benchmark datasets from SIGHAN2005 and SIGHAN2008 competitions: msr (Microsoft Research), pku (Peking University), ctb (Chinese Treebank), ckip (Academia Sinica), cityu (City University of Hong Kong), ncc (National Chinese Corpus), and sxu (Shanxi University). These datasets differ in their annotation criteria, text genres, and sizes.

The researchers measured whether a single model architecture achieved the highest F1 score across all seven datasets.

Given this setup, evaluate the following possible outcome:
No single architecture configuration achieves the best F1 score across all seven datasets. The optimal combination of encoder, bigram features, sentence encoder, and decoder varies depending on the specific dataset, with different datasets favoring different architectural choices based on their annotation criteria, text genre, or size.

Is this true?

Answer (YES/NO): YES